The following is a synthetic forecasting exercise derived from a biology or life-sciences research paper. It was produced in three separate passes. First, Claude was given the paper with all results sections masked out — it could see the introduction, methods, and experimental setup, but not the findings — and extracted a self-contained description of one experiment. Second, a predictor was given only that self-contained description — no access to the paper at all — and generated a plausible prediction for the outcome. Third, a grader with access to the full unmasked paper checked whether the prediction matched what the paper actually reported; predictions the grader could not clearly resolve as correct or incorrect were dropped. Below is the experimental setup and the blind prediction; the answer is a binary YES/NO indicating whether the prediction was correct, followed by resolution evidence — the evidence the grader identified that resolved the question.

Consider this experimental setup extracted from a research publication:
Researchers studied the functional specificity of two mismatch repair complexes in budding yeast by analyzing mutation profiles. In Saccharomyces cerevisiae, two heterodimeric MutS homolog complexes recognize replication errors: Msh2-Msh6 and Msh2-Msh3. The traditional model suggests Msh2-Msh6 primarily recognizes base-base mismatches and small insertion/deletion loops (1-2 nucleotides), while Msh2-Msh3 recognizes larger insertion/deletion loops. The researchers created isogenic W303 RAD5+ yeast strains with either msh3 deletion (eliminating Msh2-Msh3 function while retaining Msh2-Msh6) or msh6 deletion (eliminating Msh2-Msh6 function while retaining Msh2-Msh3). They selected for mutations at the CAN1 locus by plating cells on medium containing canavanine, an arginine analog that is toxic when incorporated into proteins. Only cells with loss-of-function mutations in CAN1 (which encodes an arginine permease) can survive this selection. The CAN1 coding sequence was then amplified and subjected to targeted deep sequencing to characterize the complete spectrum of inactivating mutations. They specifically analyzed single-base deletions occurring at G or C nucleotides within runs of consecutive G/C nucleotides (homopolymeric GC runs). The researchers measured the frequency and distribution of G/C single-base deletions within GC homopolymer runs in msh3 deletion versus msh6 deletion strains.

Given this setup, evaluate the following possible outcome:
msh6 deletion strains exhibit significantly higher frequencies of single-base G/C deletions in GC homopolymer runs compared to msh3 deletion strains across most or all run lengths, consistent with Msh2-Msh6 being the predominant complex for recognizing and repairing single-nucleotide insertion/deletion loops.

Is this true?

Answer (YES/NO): NO